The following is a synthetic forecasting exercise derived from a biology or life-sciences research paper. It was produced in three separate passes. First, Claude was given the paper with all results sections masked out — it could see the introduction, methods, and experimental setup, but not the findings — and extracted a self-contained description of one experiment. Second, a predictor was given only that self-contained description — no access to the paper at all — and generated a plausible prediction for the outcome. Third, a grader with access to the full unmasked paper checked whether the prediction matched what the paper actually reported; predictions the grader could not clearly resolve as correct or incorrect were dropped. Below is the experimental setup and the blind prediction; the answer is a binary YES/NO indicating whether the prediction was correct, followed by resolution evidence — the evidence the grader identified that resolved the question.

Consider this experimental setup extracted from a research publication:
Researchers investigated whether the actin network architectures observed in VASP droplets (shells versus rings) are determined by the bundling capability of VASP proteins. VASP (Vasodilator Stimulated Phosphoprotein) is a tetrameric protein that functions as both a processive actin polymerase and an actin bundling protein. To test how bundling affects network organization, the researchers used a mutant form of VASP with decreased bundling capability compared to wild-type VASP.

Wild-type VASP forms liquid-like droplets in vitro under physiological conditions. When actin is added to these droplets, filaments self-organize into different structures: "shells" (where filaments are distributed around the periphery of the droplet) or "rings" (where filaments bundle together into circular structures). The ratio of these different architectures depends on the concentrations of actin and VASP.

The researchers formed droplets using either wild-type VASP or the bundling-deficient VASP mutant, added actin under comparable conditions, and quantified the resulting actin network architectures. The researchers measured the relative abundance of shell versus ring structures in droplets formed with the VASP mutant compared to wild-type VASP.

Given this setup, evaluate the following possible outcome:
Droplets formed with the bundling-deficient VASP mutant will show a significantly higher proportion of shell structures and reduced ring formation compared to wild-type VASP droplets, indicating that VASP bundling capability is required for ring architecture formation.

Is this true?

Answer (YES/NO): YES